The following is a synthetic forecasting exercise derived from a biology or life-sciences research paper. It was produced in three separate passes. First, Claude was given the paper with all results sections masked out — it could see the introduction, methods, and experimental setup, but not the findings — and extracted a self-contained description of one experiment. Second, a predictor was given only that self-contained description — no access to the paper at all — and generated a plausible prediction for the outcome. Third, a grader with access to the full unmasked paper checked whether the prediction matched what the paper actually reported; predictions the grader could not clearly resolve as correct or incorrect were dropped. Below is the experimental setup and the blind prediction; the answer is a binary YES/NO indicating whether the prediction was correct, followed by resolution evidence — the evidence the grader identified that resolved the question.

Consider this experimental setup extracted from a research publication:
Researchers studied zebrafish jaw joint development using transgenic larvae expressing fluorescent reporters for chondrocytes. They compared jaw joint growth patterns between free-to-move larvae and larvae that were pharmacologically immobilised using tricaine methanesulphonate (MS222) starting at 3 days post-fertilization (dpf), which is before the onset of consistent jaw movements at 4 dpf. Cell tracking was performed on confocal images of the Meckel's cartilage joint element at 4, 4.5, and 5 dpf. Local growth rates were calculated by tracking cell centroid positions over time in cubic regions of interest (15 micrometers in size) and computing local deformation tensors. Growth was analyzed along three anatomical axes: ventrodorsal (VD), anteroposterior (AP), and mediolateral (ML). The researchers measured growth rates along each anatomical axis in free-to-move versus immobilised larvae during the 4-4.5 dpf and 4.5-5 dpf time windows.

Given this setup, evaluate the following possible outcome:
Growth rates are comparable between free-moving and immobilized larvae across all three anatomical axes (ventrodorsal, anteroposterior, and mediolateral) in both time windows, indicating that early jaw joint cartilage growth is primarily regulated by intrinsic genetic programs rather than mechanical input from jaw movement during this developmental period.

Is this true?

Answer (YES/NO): NO